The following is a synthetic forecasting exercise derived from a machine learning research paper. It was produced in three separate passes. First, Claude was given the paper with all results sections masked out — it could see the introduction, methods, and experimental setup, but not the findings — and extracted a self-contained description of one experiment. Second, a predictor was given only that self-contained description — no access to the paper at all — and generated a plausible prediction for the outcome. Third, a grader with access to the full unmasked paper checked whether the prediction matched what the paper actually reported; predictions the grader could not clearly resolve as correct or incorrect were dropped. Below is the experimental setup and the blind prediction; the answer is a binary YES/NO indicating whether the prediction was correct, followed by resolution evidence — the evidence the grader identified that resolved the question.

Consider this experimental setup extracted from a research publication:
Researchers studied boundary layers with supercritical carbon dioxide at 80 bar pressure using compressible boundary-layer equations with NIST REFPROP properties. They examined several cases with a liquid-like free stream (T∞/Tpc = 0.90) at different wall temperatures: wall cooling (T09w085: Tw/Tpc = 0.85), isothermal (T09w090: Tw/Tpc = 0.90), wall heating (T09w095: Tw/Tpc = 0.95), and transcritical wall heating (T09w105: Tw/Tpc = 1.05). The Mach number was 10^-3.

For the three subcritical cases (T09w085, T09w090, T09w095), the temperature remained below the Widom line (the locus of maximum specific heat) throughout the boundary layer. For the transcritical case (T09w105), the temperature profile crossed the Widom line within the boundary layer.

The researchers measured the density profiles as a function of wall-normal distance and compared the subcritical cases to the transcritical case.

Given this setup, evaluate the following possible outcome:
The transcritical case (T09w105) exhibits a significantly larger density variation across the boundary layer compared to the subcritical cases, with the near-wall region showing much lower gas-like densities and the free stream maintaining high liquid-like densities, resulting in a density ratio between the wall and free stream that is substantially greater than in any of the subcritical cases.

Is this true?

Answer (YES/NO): YES